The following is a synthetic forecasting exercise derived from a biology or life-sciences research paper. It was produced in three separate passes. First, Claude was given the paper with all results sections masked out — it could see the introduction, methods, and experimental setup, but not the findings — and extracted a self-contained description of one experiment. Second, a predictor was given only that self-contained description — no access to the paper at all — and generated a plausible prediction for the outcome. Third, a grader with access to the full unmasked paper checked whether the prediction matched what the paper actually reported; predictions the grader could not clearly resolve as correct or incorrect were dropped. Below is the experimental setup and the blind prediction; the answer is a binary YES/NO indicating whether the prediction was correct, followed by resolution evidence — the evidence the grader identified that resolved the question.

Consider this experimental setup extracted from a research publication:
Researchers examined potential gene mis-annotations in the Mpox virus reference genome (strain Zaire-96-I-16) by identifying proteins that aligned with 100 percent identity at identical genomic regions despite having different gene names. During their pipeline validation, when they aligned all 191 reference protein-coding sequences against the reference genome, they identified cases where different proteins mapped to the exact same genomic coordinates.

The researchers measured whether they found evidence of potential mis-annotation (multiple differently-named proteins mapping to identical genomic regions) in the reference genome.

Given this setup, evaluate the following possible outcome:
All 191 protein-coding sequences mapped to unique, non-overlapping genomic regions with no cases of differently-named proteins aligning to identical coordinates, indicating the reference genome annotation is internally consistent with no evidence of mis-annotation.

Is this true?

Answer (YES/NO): NO